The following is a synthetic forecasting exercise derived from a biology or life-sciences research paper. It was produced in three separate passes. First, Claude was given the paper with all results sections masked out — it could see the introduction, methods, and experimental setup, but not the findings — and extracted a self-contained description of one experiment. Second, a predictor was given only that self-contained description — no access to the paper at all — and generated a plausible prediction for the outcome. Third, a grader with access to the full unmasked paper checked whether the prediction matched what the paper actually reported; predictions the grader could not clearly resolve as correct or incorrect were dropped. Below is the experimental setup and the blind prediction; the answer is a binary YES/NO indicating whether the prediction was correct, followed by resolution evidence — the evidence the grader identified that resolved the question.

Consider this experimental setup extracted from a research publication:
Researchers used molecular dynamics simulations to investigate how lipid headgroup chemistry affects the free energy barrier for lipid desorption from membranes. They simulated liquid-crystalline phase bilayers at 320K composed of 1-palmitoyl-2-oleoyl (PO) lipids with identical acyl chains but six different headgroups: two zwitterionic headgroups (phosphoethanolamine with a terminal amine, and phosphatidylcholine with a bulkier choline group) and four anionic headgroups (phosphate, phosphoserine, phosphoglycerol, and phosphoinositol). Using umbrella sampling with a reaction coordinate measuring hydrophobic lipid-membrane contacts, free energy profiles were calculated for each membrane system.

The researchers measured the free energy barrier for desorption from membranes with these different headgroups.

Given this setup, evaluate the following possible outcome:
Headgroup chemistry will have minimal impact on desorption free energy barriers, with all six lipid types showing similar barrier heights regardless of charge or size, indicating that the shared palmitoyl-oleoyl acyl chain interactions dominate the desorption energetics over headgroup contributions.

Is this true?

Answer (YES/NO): NO